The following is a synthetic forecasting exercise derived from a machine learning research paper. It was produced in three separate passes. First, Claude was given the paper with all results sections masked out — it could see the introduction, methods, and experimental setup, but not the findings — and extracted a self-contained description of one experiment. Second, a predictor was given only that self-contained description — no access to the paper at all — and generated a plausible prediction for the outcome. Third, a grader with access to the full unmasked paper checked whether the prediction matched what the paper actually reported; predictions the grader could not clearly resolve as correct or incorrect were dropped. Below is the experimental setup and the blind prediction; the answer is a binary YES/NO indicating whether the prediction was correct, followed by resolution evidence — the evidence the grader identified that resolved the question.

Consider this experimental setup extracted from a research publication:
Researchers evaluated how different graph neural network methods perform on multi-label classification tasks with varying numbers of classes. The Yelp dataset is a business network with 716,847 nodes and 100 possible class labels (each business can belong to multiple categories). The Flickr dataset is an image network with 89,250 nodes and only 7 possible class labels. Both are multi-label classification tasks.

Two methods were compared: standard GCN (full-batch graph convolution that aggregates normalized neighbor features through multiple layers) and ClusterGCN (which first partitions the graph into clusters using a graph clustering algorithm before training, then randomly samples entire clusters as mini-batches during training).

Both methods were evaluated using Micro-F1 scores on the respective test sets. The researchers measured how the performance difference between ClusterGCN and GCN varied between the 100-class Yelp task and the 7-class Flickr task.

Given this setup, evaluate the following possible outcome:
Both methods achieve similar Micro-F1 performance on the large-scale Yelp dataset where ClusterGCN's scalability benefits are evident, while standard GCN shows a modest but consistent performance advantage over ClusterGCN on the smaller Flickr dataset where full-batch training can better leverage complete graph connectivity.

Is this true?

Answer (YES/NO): NO